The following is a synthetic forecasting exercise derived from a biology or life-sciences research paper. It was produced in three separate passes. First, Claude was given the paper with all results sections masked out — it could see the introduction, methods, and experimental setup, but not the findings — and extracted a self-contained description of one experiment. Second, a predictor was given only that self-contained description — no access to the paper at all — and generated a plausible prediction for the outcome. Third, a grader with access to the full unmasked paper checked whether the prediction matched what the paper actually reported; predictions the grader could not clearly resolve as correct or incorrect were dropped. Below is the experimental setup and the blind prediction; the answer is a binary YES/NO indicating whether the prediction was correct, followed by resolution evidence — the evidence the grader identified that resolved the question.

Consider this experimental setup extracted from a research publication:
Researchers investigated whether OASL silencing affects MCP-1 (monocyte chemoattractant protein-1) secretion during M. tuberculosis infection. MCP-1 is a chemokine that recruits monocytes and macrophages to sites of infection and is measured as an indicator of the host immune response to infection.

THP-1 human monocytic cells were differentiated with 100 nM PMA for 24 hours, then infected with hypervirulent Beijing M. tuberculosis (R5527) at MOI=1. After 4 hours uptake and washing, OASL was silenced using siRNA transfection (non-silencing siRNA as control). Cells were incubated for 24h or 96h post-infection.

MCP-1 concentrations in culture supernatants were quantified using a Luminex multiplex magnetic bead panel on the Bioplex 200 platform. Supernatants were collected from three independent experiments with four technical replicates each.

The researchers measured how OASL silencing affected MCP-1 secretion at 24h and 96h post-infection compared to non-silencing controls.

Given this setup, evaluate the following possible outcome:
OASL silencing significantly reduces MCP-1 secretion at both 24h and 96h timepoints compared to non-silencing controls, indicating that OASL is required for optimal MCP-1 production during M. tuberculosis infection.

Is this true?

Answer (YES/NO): NO